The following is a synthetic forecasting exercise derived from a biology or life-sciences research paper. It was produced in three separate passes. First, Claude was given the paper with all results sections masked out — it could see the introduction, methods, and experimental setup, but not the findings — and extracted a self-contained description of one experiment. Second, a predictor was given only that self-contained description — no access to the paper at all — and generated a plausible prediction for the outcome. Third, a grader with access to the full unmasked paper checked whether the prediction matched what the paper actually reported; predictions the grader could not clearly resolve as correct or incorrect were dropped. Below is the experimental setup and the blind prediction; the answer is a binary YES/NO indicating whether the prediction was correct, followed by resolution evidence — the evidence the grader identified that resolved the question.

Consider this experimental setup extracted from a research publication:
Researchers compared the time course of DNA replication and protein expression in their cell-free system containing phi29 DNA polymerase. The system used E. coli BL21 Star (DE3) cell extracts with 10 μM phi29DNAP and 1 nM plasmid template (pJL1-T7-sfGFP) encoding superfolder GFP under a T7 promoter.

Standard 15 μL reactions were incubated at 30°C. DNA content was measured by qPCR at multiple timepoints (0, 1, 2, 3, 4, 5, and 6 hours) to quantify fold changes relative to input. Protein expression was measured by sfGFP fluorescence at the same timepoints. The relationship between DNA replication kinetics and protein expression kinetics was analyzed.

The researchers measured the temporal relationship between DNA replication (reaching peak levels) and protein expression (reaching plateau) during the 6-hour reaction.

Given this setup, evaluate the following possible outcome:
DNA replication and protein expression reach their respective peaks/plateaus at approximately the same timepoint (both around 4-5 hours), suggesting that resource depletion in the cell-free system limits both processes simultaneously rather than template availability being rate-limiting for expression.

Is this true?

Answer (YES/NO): NO